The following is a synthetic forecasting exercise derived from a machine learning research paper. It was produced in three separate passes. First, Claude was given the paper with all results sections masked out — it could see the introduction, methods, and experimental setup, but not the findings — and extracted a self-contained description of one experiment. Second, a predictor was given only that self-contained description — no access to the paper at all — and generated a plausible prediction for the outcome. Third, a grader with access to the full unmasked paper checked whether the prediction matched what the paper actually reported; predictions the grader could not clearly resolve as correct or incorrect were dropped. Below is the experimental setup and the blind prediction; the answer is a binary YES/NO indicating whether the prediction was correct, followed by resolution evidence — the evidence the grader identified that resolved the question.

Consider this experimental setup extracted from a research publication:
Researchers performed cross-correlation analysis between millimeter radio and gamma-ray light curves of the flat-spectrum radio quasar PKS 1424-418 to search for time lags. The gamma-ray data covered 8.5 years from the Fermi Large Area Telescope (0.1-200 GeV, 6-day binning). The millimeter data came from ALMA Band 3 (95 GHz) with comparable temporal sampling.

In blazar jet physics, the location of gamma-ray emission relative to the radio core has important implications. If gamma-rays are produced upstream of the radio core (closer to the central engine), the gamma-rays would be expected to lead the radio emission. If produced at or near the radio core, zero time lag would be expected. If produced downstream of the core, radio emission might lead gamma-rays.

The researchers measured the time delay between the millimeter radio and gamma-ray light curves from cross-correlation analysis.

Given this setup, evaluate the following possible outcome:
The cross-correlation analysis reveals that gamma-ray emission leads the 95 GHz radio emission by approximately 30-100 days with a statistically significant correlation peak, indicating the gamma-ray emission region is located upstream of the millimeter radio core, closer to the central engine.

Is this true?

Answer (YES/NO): NO